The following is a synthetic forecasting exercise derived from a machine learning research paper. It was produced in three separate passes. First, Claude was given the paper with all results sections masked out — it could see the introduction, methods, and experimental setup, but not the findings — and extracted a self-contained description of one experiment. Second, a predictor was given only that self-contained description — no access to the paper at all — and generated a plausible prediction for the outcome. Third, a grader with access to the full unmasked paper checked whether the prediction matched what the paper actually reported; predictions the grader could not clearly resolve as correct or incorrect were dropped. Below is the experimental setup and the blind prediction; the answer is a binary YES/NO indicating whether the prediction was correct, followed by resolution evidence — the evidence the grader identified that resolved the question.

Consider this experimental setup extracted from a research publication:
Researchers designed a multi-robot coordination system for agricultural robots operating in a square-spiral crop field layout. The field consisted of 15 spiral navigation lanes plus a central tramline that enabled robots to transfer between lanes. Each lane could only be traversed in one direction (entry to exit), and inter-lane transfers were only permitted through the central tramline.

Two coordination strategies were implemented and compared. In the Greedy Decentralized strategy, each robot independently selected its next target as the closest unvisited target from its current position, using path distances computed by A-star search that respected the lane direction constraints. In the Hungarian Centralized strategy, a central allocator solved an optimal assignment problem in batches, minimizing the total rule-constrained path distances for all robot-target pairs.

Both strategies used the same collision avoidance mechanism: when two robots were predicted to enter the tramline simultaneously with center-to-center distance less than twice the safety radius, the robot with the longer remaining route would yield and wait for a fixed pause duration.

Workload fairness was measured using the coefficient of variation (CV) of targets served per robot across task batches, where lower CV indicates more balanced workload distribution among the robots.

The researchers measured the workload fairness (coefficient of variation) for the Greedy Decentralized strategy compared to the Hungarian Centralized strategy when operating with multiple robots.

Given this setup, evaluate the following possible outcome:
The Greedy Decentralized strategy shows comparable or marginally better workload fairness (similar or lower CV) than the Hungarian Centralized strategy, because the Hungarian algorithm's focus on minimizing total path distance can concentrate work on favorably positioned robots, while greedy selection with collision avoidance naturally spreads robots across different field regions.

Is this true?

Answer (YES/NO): YES